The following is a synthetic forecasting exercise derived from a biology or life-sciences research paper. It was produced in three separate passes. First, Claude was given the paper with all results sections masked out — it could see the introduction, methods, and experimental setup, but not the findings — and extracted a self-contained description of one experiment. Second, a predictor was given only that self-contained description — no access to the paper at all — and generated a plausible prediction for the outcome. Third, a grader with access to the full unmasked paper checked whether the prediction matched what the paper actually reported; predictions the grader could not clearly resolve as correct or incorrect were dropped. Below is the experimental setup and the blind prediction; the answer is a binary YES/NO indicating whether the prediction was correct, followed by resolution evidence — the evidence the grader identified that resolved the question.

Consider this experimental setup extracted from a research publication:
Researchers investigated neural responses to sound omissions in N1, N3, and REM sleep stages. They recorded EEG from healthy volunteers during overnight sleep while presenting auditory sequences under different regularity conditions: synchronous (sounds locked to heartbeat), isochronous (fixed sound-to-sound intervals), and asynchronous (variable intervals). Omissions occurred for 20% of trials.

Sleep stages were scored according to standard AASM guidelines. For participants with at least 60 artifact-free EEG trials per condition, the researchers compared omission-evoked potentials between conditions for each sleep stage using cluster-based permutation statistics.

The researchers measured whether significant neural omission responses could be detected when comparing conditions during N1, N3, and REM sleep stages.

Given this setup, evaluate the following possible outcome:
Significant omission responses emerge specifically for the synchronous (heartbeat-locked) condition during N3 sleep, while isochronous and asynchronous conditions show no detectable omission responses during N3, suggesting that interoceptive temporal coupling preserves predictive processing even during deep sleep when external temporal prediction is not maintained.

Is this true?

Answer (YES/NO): NO